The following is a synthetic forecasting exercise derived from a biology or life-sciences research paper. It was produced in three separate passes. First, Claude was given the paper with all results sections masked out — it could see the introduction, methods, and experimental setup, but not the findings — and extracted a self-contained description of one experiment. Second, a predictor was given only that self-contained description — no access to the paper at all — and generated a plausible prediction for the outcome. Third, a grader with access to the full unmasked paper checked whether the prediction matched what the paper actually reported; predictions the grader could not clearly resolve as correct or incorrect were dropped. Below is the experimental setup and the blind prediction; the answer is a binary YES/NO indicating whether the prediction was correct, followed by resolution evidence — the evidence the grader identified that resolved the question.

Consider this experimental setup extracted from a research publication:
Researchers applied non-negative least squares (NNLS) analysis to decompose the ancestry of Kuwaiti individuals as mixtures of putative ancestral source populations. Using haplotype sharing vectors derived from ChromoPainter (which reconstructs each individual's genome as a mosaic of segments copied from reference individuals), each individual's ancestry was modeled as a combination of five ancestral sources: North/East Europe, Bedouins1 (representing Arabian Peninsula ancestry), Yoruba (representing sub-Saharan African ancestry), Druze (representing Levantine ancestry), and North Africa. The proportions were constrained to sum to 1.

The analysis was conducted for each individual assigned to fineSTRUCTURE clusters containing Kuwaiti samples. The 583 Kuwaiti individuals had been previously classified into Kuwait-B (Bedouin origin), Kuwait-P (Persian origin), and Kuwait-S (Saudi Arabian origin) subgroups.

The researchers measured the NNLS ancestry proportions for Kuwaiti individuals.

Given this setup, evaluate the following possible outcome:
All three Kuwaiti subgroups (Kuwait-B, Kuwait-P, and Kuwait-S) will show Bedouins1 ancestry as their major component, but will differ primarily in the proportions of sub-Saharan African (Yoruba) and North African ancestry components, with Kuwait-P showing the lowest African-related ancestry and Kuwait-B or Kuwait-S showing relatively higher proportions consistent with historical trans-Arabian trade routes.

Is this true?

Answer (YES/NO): NO